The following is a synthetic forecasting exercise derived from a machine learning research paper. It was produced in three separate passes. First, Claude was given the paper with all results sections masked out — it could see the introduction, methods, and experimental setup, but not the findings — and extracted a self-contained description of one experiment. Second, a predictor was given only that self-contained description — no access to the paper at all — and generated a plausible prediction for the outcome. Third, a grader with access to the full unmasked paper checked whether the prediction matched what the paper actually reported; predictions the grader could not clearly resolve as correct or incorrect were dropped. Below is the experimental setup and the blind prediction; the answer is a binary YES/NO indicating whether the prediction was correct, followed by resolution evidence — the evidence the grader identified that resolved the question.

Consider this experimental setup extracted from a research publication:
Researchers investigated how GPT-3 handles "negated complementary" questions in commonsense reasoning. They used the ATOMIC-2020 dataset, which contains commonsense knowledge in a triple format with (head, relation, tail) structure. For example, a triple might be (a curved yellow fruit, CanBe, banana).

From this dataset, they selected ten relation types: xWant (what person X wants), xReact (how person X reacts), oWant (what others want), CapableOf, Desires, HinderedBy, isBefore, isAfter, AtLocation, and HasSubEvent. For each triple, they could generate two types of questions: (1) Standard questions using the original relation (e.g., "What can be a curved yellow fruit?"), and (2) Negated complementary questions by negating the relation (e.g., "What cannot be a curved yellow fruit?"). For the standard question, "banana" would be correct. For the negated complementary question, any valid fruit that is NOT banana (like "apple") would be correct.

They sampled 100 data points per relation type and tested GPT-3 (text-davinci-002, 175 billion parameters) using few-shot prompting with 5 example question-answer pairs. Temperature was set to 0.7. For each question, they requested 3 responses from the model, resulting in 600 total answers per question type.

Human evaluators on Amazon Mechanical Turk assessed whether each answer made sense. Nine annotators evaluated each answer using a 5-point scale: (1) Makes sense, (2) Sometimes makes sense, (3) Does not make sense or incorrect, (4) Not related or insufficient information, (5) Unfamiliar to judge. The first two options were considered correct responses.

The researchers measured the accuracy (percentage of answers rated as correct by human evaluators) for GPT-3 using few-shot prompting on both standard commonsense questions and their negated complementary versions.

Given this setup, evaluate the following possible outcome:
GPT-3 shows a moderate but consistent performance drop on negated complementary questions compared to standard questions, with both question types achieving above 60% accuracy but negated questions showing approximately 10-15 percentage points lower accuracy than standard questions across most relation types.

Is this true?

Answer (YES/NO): YES